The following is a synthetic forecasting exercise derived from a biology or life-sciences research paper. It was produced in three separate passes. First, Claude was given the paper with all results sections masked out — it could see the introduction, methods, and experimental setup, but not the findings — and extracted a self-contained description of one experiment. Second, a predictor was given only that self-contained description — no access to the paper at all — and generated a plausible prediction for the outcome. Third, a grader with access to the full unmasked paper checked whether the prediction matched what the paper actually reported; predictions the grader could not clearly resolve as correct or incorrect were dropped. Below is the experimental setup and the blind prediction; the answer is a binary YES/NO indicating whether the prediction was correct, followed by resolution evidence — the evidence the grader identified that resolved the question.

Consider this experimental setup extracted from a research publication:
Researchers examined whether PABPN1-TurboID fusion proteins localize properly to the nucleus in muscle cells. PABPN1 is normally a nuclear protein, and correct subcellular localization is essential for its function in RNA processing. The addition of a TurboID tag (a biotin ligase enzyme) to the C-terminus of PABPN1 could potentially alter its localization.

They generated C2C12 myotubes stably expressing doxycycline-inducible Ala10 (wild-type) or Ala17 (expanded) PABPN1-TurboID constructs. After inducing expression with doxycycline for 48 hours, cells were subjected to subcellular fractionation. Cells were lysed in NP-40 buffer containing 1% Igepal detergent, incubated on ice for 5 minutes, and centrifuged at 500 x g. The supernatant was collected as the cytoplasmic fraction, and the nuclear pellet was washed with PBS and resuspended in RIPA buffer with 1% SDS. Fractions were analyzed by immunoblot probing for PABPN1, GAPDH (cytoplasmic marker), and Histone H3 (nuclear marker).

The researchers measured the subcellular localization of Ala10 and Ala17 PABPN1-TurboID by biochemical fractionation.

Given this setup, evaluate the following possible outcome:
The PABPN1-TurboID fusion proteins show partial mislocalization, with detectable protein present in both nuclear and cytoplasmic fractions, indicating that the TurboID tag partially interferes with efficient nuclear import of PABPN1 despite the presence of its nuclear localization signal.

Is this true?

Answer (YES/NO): YES